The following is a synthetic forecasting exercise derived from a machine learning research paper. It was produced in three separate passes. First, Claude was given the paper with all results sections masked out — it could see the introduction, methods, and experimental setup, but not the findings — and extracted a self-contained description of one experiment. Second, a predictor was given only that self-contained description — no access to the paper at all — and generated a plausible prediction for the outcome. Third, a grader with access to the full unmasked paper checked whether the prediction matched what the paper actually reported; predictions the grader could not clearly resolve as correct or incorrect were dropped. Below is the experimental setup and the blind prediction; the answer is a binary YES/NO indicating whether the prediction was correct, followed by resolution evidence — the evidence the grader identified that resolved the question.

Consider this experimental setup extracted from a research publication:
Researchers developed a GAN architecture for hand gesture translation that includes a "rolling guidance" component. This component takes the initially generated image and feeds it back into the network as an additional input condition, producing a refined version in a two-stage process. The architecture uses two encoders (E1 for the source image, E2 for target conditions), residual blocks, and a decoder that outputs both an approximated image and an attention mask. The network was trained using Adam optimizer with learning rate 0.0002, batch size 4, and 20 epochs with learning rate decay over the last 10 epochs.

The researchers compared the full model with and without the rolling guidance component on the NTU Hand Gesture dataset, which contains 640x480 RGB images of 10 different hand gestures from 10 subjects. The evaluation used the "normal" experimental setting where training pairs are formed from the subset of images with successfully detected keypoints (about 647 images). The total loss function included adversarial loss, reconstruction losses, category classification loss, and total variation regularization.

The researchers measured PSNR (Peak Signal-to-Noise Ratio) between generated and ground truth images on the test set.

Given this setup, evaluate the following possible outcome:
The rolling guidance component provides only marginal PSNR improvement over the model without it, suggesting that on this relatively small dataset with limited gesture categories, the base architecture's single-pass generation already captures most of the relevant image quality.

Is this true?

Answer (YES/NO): NO